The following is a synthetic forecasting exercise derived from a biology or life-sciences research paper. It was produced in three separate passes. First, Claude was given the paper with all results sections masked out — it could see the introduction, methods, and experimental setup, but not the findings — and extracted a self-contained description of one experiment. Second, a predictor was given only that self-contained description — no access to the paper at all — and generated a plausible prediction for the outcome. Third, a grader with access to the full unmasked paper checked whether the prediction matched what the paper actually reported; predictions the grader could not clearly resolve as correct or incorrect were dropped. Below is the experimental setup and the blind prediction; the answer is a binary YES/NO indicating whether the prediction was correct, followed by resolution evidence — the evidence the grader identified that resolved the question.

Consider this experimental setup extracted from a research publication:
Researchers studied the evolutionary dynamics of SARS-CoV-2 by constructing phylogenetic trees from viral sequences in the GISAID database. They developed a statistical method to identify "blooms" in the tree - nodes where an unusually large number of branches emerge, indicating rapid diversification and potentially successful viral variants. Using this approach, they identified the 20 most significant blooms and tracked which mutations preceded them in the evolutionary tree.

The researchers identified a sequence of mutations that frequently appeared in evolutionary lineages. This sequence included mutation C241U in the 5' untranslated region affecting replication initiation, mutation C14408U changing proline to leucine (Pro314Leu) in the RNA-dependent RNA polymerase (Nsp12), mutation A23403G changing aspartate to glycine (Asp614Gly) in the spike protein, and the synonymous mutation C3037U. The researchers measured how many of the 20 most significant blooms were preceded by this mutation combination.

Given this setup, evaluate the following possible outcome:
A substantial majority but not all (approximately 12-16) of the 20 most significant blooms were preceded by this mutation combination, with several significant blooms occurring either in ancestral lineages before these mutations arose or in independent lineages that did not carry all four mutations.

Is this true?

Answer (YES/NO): NO